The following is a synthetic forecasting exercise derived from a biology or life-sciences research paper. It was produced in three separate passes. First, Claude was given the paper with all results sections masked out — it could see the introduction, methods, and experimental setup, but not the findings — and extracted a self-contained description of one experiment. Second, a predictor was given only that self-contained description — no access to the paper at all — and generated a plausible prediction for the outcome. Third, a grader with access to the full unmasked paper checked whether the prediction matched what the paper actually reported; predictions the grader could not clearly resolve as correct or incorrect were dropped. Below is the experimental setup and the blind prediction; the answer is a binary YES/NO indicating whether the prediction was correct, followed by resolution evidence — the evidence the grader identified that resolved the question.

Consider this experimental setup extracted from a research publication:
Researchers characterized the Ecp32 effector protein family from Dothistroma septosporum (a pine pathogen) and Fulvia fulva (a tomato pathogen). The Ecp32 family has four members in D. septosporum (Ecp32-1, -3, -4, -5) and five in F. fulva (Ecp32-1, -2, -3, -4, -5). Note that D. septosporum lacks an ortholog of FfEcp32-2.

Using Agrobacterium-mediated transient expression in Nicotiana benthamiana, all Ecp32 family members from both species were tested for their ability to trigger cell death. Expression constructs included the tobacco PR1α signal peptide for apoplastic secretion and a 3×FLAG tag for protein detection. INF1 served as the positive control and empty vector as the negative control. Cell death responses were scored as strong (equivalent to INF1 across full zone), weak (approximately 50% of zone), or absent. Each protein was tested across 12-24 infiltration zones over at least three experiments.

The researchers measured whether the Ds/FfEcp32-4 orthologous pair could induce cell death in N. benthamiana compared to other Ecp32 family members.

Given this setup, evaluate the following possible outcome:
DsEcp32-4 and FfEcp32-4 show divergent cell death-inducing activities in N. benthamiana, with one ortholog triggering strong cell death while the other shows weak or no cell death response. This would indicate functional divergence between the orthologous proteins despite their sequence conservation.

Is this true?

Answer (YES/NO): NO